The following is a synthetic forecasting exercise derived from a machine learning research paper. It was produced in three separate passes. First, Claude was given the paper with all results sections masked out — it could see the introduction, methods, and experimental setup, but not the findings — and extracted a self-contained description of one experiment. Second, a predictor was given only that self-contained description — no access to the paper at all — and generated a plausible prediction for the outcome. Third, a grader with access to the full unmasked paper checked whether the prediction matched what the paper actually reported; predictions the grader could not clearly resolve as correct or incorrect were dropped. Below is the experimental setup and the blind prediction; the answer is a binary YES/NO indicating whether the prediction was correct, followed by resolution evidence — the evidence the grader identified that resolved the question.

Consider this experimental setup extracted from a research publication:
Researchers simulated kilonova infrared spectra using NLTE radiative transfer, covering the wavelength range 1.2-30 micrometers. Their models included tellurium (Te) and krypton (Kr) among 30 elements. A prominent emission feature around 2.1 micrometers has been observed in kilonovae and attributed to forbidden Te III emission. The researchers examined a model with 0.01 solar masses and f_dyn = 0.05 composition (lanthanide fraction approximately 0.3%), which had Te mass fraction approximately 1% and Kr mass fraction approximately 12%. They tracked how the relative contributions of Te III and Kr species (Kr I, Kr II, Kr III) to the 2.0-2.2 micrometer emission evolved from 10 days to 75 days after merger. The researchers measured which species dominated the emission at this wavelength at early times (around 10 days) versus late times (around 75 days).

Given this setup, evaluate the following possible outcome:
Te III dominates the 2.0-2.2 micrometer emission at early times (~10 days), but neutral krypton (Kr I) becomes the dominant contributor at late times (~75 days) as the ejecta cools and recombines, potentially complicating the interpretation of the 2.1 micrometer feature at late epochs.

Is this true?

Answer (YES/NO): NO